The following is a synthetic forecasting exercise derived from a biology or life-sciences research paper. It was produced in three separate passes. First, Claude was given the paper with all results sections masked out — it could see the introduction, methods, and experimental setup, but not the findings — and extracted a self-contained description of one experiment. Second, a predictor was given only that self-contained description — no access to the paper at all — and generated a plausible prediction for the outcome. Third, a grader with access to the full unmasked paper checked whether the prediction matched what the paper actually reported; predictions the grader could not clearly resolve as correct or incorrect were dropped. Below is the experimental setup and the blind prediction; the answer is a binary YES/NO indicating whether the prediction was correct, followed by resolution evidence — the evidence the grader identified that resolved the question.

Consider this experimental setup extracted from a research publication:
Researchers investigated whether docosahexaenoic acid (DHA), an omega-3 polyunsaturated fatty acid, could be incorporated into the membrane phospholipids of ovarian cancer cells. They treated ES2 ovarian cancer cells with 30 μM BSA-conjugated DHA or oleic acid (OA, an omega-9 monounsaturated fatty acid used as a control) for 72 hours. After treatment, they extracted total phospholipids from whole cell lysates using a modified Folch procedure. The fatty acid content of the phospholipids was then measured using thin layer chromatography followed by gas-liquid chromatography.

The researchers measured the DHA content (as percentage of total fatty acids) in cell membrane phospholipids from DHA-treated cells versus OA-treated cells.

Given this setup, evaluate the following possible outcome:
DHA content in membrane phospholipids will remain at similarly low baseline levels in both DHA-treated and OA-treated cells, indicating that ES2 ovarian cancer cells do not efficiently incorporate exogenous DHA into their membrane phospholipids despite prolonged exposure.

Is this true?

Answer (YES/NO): NO